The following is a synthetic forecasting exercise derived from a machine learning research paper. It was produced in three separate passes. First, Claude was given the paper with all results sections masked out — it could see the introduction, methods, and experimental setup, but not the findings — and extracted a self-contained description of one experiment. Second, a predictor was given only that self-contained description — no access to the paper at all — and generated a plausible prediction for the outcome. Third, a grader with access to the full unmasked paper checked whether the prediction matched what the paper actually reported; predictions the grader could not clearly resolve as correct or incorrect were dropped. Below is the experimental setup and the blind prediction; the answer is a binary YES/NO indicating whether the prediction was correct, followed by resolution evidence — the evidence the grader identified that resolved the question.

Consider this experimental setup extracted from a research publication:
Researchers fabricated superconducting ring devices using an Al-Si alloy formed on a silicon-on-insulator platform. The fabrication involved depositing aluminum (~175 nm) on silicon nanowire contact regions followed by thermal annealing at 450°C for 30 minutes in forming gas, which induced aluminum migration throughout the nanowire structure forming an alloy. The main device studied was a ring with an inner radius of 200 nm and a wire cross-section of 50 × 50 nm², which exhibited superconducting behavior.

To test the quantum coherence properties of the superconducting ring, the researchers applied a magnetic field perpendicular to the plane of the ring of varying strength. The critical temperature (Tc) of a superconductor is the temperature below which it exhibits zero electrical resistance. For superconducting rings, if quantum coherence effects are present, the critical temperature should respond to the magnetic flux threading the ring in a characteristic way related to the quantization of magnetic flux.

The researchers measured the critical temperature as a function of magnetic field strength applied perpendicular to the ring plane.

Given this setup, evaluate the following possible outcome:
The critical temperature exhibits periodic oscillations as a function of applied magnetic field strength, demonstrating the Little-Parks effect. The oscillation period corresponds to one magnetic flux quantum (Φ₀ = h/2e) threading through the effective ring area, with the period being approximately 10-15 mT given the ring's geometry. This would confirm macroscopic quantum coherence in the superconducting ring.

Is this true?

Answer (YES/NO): YES